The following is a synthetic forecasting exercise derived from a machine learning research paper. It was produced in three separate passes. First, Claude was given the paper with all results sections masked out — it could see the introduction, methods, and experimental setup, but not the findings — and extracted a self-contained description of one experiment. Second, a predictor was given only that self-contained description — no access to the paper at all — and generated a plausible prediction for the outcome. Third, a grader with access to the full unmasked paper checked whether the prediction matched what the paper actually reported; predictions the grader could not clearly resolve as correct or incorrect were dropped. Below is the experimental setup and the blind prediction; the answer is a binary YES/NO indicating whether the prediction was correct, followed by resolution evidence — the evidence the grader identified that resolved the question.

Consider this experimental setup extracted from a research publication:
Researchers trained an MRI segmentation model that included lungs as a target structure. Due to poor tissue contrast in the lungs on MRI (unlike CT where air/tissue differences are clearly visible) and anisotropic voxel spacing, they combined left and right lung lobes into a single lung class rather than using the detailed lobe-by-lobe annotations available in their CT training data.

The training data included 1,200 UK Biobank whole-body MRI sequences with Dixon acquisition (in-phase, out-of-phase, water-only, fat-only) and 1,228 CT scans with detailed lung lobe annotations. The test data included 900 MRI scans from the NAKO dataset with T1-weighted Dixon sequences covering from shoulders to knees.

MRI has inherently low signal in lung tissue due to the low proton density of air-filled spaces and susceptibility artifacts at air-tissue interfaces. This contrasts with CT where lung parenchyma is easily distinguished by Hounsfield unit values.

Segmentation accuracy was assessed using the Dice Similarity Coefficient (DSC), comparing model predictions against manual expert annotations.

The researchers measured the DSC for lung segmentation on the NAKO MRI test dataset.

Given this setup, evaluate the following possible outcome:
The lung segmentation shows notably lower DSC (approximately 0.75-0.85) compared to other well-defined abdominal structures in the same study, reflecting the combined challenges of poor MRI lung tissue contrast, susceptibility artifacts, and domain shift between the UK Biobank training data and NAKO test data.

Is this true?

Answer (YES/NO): NO